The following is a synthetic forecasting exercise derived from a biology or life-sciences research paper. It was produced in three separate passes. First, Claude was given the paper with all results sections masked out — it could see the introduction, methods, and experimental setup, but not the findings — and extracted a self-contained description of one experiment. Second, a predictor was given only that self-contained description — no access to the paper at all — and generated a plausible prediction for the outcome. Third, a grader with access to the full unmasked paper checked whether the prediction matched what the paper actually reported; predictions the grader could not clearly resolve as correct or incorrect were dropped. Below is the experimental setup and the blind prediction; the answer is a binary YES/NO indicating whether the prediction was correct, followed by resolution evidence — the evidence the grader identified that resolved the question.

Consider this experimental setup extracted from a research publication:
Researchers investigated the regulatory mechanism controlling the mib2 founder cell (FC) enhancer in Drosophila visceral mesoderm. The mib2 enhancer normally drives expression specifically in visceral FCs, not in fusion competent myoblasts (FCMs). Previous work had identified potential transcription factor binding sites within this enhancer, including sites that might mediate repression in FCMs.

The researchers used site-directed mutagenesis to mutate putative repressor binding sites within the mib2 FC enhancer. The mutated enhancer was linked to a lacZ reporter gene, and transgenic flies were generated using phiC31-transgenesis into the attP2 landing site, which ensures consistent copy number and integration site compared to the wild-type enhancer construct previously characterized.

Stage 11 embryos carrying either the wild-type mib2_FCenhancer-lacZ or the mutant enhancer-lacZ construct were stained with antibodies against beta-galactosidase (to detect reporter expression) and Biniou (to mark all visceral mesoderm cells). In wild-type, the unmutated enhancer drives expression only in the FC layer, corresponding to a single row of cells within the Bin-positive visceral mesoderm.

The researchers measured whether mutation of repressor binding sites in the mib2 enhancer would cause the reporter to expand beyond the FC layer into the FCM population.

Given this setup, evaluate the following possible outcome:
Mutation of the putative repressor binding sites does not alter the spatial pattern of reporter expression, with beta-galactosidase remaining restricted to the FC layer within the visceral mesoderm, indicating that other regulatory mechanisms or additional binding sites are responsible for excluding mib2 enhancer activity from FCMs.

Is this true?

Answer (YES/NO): NO